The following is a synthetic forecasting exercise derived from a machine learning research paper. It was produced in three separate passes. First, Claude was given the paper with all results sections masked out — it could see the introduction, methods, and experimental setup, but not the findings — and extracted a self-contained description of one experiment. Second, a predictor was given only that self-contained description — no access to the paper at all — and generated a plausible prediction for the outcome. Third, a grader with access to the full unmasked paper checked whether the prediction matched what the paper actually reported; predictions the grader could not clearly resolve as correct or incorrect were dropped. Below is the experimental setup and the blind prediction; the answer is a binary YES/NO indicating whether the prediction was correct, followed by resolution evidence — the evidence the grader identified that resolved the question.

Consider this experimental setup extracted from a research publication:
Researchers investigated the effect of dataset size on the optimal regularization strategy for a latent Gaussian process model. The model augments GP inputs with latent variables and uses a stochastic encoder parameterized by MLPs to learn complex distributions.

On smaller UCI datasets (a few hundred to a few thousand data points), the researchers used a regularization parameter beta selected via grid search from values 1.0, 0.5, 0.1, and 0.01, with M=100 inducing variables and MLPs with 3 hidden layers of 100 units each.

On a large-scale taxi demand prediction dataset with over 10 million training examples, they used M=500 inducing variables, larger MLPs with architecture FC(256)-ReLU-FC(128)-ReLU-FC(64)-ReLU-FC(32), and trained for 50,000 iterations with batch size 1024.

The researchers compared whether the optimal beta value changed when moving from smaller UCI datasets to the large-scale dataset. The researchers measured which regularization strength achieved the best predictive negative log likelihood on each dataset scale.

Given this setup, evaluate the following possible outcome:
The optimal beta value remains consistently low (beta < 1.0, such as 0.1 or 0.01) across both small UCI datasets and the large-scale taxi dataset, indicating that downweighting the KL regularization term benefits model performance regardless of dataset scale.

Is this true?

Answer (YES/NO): NO